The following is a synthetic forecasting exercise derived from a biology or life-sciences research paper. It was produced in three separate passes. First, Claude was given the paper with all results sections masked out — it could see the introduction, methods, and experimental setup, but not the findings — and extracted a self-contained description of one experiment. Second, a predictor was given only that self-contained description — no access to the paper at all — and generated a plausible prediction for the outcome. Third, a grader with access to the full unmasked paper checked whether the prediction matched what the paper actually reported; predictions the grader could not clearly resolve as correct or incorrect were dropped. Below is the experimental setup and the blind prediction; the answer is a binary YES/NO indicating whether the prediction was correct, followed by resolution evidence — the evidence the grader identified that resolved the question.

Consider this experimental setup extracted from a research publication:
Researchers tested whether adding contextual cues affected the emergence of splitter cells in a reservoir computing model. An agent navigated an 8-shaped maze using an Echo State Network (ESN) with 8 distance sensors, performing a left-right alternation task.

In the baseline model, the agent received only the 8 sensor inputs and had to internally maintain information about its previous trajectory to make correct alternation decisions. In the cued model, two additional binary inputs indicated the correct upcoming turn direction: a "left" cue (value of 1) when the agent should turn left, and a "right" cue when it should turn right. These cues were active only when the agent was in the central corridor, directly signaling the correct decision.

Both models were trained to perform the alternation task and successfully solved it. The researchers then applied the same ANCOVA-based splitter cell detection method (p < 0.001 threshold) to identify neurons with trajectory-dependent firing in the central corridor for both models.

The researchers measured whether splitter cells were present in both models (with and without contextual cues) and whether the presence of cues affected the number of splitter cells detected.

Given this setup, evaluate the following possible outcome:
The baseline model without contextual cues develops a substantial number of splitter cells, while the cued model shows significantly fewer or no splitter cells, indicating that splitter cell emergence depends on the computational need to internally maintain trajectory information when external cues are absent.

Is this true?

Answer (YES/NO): NO